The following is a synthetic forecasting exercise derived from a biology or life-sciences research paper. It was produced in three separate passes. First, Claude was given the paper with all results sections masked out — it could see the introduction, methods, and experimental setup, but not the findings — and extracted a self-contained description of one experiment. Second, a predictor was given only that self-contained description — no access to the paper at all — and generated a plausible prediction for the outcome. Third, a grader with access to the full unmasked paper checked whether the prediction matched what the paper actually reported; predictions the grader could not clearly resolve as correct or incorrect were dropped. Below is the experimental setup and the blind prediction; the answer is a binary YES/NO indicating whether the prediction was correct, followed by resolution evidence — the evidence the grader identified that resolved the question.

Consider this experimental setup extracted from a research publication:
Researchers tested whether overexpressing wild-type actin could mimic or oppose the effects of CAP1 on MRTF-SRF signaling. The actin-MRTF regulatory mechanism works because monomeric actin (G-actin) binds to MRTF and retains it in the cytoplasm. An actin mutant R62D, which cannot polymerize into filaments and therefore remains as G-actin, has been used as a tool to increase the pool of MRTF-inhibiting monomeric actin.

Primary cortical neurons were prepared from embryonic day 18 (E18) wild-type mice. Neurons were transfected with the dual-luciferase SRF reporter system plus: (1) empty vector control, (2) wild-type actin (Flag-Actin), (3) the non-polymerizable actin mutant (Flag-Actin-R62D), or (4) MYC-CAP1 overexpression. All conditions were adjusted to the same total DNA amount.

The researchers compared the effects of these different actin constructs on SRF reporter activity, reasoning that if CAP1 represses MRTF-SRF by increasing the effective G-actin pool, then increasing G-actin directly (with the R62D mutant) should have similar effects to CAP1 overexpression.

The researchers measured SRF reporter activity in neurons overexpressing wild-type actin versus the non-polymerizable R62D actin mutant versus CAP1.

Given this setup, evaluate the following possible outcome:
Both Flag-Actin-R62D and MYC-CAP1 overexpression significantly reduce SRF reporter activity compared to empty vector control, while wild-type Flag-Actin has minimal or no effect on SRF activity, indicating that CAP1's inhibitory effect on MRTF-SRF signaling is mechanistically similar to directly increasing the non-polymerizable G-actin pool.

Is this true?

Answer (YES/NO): NO